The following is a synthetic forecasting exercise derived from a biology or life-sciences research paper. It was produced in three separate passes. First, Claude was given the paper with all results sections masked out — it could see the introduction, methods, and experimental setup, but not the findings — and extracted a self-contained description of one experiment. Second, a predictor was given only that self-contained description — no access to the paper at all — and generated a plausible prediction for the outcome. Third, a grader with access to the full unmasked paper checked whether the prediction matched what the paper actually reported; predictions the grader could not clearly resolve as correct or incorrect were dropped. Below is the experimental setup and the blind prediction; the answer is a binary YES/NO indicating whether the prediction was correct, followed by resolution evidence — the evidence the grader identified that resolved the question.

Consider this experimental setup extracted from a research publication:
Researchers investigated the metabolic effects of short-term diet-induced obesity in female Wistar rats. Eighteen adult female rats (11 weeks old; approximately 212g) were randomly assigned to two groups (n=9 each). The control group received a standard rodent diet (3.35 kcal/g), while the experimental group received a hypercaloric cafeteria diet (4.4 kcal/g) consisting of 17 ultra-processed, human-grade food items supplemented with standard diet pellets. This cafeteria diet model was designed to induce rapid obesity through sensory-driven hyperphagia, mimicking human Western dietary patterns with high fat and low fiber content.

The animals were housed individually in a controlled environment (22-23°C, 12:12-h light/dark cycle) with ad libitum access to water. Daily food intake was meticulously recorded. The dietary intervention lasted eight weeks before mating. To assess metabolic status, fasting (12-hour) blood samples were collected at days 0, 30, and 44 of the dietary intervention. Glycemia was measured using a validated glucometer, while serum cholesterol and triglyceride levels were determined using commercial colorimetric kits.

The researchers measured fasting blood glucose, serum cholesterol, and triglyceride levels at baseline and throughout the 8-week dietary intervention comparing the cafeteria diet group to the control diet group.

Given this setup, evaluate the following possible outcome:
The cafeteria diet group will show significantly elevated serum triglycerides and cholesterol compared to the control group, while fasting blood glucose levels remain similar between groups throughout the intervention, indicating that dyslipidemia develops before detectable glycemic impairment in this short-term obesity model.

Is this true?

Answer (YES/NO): NO